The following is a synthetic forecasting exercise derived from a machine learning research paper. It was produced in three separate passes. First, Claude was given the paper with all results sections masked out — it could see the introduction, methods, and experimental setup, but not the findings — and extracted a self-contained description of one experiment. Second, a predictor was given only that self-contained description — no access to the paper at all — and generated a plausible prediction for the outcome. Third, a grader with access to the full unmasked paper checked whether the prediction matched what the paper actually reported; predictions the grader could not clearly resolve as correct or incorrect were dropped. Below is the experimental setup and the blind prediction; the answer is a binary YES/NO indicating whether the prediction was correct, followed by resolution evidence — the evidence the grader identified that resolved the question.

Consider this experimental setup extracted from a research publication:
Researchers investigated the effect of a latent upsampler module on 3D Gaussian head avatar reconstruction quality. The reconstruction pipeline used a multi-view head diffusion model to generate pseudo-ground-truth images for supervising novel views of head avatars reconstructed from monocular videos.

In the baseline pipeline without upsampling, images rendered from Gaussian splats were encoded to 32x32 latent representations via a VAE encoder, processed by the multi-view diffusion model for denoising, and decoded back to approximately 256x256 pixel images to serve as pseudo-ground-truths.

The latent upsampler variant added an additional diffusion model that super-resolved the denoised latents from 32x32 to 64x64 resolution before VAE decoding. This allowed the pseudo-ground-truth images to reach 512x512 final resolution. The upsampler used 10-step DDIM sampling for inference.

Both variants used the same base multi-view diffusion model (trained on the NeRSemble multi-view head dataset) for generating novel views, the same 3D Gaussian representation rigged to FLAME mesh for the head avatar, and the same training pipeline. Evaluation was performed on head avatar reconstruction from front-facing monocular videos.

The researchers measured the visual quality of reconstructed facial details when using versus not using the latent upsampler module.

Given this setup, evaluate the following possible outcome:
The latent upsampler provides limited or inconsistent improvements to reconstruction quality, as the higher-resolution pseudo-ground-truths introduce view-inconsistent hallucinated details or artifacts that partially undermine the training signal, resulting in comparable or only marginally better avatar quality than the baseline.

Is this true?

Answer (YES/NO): NO